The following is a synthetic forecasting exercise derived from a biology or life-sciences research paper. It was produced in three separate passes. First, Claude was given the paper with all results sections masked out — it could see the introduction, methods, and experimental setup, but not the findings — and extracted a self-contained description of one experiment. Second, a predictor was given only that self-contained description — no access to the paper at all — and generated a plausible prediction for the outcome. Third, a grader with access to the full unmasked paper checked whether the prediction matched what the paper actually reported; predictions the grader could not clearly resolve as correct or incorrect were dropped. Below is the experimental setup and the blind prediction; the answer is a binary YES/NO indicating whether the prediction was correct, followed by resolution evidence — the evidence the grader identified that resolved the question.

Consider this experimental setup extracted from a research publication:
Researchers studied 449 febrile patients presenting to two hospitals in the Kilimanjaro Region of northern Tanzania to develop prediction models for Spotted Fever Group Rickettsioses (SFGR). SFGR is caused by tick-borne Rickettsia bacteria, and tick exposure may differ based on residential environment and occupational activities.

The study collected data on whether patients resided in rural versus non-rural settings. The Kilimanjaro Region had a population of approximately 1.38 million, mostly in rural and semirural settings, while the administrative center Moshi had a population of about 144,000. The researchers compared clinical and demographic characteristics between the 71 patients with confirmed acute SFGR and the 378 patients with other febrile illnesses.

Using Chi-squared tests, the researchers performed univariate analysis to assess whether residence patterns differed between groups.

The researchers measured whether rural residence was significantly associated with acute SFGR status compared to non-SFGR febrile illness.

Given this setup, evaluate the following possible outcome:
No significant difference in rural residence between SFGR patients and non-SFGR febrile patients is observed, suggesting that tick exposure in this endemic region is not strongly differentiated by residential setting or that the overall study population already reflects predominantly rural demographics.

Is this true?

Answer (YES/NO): NO